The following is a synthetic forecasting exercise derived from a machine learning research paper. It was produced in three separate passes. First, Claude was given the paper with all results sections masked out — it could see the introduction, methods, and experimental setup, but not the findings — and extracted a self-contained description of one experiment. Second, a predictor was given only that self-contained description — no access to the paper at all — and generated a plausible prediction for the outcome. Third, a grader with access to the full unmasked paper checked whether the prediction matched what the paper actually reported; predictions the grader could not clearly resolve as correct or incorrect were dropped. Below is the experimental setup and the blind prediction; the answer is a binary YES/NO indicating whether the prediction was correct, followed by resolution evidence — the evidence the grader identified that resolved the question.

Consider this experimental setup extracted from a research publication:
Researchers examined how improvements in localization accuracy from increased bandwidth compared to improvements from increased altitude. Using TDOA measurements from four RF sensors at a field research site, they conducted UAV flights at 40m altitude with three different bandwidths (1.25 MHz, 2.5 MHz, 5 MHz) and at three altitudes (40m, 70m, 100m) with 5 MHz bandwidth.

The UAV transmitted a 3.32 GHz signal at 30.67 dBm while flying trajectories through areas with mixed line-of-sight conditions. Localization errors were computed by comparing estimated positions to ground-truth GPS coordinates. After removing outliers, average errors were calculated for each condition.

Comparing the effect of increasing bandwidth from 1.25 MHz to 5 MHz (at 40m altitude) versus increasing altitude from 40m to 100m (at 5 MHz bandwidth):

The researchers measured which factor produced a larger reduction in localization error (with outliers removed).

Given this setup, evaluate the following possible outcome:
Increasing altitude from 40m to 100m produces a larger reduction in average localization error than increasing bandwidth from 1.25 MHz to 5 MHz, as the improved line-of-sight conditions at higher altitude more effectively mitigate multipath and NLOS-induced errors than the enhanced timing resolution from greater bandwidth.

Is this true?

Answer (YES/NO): NO